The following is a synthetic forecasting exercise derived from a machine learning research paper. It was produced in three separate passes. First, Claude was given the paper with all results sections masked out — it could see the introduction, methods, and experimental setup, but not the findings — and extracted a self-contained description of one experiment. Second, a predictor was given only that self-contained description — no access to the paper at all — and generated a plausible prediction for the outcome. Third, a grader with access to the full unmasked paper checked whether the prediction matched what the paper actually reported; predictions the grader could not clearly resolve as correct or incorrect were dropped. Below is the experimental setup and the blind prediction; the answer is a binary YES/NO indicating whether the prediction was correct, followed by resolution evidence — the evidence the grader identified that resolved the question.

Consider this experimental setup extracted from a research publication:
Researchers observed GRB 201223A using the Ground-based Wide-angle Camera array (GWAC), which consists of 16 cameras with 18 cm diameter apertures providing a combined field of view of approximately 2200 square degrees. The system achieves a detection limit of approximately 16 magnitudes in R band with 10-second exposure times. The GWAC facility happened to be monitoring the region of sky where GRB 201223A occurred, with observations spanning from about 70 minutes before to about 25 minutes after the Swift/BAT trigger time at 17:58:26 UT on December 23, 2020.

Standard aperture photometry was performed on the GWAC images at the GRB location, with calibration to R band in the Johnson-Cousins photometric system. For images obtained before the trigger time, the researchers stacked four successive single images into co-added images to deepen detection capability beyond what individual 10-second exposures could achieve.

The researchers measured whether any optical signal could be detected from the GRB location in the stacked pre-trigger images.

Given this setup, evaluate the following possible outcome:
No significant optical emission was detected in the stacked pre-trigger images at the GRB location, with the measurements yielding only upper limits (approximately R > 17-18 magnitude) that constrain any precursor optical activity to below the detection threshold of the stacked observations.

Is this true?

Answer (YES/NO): NO